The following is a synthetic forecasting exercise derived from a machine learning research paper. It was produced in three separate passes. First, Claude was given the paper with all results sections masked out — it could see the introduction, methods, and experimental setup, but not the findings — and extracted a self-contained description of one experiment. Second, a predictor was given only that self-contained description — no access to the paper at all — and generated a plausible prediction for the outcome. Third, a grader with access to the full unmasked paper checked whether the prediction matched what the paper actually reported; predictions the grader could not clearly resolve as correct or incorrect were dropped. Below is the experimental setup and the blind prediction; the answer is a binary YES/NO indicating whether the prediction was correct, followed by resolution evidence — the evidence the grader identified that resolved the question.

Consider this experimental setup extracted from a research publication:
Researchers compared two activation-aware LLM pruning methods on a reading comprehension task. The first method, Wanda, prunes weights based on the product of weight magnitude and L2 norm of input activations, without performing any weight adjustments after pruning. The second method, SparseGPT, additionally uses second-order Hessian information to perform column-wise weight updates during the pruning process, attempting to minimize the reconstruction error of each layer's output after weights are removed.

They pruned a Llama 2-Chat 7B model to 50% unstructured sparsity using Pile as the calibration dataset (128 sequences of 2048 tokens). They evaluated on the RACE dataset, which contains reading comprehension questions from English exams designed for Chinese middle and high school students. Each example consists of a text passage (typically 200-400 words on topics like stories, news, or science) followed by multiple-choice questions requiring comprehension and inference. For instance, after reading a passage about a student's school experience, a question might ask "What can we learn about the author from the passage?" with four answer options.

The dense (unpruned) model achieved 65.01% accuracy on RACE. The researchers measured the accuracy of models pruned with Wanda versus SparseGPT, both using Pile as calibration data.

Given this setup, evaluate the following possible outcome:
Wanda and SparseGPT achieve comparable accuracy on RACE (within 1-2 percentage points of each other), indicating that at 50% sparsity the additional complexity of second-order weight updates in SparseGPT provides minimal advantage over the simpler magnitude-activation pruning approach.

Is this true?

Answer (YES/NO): NO